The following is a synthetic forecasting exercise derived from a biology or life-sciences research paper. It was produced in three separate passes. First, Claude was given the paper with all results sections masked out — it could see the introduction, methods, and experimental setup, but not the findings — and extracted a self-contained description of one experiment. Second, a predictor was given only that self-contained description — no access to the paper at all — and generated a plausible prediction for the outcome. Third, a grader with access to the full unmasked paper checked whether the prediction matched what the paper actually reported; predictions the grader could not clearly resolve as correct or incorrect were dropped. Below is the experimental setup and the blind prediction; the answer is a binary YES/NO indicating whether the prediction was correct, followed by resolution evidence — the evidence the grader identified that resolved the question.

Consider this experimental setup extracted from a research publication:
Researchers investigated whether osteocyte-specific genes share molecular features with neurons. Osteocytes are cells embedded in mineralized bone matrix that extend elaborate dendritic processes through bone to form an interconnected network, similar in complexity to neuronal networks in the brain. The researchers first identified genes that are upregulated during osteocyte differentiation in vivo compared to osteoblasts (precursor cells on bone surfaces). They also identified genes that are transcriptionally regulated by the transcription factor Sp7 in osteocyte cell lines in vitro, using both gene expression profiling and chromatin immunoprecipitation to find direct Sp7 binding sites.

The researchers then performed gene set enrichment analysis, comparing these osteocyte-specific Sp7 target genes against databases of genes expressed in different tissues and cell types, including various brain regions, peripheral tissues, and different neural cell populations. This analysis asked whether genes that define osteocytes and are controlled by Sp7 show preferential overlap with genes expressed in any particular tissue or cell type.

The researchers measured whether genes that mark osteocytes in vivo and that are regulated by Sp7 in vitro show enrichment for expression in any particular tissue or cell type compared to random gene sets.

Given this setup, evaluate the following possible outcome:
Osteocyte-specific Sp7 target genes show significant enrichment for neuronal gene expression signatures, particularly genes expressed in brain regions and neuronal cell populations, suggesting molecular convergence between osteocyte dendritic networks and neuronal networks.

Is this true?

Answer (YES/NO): YES